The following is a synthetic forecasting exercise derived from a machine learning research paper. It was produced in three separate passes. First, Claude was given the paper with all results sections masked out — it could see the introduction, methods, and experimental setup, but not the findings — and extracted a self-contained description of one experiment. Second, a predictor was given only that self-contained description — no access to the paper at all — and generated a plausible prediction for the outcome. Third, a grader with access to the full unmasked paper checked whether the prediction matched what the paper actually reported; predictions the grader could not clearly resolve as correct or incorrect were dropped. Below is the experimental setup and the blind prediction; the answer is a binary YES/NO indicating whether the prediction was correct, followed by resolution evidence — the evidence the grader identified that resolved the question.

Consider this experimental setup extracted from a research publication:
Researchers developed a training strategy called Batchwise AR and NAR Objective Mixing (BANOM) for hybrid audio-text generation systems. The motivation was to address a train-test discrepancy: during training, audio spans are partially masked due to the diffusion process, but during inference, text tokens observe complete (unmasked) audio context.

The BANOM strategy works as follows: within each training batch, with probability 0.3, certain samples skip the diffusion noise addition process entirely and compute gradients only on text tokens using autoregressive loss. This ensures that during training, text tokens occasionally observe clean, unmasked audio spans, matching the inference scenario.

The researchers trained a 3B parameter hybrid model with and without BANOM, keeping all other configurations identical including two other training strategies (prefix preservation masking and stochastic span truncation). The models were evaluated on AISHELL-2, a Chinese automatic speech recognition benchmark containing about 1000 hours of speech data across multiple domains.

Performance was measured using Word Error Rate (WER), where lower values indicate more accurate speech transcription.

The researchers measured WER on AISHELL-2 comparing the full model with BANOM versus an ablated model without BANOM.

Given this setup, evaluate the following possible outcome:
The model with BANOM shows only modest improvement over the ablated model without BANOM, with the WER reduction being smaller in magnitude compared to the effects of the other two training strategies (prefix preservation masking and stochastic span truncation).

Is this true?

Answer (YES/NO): NO